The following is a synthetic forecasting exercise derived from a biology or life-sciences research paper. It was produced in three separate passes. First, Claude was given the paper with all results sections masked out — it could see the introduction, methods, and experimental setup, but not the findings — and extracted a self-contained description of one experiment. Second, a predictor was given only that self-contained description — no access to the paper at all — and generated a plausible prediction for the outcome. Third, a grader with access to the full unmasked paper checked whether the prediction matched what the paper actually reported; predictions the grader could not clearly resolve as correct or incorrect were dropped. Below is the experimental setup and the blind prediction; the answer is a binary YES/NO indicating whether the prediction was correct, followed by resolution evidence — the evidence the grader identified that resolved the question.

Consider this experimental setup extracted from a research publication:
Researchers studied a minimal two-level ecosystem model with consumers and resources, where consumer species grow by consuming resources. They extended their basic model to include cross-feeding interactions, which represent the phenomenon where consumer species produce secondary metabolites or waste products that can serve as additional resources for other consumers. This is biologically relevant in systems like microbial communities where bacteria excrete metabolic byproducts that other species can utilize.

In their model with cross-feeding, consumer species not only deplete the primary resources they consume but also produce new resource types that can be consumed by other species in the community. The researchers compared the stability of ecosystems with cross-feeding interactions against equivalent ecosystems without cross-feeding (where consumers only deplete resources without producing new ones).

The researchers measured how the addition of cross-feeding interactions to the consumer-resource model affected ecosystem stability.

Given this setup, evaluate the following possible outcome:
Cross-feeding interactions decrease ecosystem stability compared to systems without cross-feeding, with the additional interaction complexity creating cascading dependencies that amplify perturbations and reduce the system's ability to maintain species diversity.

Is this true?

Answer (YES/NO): YES